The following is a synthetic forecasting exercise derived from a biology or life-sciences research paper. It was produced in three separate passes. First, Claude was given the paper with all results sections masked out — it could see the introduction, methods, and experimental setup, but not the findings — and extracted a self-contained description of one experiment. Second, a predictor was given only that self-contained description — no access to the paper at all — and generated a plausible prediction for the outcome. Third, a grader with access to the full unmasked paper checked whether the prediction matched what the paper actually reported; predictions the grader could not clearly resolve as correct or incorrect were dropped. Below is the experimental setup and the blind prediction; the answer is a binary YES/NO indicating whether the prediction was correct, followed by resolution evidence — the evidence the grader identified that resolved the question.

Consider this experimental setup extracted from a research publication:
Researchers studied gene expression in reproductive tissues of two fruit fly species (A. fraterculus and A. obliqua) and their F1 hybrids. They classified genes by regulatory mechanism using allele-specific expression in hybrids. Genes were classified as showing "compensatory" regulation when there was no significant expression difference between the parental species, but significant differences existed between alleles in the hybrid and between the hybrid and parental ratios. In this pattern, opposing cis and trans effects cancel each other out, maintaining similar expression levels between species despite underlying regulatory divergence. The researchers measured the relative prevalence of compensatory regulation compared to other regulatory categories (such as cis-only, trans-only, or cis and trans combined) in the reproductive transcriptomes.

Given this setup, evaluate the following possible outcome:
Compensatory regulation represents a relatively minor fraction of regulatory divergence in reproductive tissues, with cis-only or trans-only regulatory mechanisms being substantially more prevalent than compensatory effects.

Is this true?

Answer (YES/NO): NO